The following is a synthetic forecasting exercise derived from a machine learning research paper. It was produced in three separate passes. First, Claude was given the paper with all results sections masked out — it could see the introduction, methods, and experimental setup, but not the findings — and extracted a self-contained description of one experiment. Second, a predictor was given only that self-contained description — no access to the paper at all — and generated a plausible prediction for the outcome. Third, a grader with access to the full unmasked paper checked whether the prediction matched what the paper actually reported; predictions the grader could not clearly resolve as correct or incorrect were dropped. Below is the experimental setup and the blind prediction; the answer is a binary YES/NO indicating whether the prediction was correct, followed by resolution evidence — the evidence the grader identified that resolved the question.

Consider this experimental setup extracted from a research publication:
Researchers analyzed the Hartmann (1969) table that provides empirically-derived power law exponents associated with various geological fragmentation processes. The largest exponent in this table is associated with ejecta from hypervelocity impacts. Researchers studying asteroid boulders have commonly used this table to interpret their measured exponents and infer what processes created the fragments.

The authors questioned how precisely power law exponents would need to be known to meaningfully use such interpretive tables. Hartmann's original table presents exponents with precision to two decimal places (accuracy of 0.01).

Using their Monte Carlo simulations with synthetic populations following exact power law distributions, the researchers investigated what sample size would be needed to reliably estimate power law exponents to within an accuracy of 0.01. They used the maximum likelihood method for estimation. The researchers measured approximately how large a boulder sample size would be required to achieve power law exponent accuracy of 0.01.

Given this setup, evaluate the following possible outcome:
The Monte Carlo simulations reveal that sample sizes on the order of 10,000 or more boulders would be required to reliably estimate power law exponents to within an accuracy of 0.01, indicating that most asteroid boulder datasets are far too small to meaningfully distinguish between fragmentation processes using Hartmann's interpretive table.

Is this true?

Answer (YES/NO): NO